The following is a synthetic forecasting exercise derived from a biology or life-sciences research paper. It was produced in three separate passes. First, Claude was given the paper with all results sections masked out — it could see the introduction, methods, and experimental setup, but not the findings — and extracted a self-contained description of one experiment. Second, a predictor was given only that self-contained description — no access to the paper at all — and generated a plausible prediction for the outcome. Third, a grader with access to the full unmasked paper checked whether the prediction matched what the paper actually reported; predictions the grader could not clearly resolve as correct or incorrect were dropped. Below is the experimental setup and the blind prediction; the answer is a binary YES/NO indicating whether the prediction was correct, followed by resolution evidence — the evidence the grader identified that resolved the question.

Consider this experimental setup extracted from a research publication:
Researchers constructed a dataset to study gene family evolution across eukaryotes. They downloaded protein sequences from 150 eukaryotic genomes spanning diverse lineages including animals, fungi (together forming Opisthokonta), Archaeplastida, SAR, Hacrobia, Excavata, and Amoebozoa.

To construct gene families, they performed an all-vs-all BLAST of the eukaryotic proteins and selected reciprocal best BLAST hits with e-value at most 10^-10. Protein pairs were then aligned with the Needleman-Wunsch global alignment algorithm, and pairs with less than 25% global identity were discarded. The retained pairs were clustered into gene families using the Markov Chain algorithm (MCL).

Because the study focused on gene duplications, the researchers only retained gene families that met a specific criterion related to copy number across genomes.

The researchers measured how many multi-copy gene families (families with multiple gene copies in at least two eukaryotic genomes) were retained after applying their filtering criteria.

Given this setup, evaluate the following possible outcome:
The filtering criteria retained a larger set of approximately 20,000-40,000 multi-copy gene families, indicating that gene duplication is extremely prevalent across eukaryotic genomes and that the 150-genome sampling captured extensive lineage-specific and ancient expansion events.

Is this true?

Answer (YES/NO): YES